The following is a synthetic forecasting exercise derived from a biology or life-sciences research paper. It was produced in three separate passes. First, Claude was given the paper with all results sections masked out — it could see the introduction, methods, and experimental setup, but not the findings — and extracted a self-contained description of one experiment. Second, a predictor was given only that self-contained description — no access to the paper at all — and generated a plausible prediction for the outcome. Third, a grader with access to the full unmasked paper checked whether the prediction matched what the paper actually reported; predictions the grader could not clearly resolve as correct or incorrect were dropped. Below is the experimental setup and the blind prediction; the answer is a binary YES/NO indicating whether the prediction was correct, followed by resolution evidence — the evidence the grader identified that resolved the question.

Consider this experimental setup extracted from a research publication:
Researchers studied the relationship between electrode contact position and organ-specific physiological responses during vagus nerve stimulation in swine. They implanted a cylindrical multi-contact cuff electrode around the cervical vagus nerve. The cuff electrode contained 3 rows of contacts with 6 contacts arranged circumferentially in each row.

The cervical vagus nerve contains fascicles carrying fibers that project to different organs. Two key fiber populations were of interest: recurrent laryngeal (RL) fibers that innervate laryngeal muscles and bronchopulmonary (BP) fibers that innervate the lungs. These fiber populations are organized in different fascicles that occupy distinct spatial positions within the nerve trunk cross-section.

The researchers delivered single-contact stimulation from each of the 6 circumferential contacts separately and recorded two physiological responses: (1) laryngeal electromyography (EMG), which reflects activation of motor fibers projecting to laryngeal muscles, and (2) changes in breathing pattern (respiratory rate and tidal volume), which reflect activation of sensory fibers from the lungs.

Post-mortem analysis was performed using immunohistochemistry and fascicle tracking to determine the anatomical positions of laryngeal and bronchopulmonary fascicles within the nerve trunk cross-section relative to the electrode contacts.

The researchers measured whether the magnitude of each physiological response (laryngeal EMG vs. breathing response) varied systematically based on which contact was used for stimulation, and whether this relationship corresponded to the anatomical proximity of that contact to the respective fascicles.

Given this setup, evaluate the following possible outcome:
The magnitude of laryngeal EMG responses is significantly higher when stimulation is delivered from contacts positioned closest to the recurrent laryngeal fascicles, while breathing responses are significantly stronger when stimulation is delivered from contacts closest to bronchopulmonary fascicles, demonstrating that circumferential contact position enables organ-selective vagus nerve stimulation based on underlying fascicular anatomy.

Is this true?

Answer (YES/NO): YES